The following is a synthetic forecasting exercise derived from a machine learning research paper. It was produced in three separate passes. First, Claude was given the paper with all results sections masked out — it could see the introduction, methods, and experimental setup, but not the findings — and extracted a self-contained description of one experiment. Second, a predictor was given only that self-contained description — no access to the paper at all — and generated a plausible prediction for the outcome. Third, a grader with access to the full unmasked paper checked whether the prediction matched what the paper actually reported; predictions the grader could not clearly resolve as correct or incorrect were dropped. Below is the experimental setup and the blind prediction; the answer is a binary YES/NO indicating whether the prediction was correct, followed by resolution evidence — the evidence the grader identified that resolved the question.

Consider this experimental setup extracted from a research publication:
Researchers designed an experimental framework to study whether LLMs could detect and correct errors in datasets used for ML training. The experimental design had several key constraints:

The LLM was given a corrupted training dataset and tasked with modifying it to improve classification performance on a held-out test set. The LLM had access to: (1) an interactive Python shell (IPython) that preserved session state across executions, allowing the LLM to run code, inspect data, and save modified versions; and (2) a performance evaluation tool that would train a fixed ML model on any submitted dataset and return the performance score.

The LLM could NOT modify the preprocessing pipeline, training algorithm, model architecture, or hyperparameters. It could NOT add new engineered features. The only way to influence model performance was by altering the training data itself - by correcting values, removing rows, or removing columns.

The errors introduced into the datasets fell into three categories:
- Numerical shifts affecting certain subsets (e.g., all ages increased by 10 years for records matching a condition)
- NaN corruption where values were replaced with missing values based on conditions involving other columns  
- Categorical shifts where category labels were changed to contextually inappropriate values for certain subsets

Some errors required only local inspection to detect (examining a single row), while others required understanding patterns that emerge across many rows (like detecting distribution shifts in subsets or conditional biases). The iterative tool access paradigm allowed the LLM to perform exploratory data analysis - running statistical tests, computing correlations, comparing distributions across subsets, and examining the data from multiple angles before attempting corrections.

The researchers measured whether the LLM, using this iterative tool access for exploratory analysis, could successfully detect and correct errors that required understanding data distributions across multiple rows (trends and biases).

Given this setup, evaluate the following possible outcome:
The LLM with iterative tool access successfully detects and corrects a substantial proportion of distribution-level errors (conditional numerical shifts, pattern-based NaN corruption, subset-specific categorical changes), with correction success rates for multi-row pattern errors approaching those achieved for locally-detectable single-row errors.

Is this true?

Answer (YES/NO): NO